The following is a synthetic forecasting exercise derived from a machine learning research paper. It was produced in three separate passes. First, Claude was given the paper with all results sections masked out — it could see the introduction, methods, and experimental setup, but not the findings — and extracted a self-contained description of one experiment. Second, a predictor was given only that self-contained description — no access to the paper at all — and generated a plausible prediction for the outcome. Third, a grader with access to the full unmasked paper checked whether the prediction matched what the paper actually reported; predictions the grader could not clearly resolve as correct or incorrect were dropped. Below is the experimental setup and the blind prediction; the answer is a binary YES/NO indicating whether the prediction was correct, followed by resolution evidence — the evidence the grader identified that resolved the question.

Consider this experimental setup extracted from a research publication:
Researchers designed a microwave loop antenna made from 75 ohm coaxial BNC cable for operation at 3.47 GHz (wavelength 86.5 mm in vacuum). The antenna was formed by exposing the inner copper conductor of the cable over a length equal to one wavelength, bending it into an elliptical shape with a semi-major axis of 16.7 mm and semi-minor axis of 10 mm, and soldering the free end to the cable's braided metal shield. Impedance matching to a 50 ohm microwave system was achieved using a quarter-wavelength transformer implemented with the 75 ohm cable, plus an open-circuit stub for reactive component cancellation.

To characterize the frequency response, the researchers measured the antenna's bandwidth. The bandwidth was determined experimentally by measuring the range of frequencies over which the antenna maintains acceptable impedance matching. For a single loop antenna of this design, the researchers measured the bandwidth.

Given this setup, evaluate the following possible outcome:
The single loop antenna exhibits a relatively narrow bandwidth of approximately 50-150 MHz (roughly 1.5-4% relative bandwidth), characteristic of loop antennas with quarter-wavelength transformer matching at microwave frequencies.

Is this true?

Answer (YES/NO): NO